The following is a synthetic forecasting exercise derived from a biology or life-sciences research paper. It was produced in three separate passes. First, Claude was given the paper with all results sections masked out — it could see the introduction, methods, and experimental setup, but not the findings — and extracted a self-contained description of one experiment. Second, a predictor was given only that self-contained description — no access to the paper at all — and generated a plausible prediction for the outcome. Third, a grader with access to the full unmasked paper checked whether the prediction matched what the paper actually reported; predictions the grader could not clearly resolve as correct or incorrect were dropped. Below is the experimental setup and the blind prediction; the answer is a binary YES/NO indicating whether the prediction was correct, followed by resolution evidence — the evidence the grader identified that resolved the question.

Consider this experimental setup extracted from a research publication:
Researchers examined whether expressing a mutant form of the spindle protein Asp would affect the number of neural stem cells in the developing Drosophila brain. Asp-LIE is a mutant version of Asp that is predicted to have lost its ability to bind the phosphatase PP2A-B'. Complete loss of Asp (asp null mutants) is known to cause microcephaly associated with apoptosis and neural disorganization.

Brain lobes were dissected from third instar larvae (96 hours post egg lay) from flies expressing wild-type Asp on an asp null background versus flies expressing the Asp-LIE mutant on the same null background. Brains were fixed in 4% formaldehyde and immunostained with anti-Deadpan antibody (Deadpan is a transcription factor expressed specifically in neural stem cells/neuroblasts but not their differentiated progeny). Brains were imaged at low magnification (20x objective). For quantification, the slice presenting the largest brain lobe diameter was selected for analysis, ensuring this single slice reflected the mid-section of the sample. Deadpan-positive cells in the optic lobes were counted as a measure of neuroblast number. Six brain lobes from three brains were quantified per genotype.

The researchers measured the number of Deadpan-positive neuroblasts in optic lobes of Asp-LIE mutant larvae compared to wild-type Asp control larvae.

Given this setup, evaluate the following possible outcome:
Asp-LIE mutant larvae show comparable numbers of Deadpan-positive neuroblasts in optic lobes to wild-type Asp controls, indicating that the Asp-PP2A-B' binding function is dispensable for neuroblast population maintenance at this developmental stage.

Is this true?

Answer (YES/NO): NO